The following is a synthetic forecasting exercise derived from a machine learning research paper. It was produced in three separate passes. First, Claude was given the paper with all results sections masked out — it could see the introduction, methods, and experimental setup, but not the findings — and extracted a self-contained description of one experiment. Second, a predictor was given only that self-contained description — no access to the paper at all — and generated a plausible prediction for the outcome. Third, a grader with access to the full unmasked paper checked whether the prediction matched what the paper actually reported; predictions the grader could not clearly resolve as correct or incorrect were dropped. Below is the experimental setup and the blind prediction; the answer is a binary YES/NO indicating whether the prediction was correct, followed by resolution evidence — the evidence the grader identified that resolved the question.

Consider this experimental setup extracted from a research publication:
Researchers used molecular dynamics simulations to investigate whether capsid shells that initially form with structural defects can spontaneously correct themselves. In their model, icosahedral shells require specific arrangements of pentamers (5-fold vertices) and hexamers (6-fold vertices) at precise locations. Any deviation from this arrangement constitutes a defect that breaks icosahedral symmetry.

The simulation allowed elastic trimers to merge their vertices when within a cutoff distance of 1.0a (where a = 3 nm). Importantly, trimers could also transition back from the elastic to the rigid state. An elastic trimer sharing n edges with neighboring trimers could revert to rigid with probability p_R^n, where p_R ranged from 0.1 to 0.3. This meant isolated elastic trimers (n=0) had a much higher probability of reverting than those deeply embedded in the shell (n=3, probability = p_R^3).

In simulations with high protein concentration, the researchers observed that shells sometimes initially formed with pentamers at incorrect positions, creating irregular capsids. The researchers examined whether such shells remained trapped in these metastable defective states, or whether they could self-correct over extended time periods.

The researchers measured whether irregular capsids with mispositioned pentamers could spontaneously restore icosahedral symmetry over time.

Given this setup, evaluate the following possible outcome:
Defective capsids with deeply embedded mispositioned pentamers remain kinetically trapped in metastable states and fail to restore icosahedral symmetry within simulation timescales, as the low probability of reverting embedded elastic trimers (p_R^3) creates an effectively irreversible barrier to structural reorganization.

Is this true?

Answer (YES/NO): NO